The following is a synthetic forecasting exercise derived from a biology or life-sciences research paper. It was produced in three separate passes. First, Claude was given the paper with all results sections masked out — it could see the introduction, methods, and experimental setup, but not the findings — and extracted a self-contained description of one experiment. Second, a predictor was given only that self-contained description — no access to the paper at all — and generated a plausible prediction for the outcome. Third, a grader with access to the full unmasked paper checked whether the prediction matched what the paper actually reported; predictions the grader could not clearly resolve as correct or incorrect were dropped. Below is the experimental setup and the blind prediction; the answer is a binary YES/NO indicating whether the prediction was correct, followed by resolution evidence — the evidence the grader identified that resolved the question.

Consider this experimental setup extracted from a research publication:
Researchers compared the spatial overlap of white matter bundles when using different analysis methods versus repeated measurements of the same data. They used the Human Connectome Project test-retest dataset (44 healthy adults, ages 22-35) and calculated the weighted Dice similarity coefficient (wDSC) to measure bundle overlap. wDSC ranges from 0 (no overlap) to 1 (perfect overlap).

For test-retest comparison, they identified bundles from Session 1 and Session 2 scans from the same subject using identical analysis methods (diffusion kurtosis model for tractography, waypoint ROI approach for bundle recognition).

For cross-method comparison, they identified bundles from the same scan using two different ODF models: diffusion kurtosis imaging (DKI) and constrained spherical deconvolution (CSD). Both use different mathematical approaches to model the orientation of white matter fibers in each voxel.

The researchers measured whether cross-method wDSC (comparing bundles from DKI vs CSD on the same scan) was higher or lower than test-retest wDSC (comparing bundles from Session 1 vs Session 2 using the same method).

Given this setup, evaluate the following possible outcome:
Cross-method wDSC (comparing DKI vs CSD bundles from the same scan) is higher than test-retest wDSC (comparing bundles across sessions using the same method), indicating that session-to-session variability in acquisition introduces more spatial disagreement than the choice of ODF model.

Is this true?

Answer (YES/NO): NO